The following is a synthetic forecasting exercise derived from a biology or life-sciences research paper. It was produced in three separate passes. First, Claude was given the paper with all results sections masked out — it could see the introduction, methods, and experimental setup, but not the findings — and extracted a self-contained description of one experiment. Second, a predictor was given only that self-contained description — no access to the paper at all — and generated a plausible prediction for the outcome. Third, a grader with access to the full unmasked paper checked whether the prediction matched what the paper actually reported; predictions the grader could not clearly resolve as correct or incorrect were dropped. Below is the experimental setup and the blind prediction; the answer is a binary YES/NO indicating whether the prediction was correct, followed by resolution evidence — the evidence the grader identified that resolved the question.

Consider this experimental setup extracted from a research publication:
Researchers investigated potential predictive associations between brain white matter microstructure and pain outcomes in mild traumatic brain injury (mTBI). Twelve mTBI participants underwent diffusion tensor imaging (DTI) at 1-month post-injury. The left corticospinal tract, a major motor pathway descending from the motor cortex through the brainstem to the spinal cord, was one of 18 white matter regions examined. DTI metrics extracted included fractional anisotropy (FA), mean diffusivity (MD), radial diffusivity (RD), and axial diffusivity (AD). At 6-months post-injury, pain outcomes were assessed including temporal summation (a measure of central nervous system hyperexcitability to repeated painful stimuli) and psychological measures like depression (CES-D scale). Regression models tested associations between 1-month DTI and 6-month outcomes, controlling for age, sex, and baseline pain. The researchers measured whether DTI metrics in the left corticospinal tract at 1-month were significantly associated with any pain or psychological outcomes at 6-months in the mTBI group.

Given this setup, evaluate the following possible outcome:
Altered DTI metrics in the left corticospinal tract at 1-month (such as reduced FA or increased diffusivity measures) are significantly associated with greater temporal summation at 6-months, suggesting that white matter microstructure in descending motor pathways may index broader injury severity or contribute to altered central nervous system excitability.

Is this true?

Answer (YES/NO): NO